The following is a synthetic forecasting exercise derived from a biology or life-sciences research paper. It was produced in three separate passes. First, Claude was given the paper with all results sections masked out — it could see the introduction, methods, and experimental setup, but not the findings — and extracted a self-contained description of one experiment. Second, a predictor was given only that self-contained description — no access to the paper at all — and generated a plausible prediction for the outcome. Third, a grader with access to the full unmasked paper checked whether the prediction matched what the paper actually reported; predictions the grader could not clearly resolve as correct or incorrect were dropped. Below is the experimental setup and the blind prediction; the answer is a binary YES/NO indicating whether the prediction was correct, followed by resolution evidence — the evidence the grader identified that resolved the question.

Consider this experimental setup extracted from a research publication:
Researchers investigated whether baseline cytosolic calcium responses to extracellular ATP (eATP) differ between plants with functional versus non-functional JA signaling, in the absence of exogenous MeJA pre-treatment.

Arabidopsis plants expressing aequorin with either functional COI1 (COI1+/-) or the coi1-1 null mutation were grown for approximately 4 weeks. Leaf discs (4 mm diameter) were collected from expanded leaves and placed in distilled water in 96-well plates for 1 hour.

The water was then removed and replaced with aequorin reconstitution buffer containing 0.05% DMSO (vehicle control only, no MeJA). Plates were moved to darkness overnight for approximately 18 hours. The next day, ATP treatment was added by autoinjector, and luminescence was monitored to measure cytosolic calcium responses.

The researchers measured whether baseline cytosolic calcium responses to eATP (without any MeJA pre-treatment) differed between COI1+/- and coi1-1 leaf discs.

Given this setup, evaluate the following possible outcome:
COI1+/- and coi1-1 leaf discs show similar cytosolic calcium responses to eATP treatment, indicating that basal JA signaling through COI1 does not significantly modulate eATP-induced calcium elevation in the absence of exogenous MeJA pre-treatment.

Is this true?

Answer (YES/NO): YES